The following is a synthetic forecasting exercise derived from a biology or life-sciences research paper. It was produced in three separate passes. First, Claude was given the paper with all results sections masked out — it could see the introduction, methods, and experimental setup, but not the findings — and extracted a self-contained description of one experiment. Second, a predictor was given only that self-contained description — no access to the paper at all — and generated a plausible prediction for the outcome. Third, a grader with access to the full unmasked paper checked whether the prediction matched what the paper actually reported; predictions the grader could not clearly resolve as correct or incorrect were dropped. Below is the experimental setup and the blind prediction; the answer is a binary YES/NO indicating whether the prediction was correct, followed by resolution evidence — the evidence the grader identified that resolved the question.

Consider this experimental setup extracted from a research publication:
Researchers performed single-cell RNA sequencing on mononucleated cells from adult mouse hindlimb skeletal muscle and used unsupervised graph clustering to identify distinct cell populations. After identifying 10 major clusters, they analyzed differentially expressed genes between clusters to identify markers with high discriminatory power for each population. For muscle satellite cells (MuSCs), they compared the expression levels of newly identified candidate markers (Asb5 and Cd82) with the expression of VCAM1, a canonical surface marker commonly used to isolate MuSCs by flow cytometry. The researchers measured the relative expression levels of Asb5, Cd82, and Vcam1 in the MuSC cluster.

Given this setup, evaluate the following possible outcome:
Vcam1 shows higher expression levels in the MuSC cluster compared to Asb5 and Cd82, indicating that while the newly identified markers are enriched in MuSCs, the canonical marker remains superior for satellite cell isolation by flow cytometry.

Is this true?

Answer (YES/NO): NO